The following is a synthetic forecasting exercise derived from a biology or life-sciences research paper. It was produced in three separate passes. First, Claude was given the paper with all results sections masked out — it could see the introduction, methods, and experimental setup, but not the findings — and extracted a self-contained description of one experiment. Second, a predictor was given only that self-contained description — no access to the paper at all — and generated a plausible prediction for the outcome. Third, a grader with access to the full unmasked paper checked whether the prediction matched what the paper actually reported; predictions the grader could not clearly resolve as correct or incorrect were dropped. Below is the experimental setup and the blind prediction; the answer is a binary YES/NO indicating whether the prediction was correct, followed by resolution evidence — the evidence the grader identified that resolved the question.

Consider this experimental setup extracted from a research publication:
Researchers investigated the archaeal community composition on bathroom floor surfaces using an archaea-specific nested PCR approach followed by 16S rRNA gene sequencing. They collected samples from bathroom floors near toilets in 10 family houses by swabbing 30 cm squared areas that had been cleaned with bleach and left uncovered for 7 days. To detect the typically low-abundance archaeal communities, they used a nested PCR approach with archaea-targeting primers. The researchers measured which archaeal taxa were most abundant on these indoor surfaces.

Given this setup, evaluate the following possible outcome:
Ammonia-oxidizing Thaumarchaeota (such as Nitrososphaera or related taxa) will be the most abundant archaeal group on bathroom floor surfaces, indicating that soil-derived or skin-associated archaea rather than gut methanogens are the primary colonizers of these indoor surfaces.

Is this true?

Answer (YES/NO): YES